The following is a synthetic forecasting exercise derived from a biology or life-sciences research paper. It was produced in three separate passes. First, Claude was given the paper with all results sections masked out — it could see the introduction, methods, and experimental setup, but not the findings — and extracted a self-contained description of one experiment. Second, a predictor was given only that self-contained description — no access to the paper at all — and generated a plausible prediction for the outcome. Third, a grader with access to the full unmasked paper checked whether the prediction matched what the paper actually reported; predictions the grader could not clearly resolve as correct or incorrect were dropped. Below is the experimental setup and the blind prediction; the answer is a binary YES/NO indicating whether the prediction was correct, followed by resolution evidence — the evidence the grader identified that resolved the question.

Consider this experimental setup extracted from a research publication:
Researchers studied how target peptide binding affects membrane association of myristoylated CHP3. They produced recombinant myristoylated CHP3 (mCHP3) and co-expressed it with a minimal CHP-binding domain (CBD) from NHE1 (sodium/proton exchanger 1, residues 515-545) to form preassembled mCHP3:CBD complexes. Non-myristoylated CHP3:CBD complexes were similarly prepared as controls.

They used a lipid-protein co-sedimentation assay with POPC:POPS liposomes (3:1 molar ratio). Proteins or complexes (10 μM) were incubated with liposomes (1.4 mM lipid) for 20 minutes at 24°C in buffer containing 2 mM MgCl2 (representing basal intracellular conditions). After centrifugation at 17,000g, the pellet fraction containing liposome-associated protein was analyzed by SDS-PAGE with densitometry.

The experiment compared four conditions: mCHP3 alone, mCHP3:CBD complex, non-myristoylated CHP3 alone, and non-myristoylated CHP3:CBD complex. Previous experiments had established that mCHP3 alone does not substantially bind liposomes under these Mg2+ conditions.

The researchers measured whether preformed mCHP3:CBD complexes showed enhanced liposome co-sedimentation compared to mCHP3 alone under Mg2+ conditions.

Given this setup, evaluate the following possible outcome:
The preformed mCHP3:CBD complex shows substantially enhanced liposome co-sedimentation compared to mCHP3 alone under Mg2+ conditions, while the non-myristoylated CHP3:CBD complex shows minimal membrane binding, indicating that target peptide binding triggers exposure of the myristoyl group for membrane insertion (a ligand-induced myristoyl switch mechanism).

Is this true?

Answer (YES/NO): YES